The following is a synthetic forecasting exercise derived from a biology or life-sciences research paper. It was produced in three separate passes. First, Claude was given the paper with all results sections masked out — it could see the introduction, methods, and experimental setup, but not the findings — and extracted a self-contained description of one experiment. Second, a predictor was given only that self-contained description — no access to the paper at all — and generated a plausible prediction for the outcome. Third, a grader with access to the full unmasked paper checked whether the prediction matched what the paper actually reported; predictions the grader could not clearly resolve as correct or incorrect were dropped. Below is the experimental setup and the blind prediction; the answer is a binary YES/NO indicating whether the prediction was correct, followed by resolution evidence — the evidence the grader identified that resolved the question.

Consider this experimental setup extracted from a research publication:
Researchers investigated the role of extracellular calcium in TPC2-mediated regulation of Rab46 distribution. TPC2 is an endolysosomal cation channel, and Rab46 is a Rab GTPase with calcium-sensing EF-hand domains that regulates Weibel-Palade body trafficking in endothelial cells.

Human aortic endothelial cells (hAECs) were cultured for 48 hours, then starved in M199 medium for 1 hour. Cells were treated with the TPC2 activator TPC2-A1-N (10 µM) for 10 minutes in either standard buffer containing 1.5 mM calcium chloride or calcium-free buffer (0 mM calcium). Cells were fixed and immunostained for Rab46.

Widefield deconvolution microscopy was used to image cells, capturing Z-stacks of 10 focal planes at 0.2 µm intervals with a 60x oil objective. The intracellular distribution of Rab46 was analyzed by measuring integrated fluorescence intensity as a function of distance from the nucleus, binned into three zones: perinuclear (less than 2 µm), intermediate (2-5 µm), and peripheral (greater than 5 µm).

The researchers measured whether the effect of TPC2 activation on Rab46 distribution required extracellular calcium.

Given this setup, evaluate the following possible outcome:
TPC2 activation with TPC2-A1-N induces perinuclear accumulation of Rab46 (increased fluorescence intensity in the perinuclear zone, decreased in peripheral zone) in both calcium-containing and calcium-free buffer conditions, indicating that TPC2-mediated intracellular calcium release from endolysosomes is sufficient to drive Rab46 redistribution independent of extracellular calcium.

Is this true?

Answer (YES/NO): NO